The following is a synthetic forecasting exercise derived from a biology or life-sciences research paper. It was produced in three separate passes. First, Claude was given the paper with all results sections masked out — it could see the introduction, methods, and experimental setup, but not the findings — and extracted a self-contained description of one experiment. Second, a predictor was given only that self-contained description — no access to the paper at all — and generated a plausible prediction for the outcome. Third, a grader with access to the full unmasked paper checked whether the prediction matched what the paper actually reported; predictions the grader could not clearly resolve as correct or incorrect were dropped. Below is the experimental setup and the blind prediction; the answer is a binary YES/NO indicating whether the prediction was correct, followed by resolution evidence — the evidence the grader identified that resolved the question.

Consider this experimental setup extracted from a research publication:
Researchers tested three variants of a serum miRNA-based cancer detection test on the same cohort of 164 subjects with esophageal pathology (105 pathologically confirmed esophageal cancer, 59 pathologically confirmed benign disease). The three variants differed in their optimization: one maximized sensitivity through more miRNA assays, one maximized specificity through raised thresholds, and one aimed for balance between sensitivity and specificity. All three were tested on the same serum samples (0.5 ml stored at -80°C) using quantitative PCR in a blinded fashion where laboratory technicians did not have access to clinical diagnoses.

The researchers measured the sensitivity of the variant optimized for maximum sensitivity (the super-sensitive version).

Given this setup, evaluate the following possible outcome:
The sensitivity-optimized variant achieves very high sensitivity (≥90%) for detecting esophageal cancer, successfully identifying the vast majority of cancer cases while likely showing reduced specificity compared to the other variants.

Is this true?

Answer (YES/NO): YES